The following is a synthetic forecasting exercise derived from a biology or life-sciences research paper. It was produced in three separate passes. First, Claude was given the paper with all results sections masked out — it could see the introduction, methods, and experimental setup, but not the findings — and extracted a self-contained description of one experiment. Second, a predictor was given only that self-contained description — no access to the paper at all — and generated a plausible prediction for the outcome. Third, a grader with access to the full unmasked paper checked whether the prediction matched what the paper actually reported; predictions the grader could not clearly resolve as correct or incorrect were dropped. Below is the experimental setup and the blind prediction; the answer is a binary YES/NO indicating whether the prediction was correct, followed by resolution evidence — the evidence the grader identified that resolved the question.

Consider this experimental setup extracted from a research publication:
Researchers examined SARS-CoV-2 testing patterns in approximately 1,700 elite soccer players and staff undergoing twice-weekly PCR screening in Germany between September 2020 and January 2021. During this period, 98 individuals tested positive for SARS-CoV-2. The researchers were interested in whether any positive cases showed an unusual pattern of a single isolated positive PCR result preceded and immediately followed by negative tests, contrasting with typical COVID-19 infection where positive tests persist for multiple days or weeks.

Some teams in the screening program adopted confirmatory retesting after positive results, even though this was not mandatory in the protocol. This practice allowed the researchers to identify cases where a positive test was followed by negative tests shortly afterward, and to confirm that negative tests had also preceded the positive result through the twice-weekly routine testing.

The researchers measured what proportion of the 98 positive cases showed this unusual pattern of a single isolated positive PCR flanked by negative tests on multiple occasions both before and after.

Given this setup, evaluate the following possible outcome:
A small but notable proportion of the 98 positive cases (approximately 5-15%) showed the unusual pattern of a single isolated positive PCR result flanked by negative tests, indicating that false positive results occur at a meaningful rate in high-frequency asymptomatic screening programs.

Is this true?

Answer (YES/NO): NO